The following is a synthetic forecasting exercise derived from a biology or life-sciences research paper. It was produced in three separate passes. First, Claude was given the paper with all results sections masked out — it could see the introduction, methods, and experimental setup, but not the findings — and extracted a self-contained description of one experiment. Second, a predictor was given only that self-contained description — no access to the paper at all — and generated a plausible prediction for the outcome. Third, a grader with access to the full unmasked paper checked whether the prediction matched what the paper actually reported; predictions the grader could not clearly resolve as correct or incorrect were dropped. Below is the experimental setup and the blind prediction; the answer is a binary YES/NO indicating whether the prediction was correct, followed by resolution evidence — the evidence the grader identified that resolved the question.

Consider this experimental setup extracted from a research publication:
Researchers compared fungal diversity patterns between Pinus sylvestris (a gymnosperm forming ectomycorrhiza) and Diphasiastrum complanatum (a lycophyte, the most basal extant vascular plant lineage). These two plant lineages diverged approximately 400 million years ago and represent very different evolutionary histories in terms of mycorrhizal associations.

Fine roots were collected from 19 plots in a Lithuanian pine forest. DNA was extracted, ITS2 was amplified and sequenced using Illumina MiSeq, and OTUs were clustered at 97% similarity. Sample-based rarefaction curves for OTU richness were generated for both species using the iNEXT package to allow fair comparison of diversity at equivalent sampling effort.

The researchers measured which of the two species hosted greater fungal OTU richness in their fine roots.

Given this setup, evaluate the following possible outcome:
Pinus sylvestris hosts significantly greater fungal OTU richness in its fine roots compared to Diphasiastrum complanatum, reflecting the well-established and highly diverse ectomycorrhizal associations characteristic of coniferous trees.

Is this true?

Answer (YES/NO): NO